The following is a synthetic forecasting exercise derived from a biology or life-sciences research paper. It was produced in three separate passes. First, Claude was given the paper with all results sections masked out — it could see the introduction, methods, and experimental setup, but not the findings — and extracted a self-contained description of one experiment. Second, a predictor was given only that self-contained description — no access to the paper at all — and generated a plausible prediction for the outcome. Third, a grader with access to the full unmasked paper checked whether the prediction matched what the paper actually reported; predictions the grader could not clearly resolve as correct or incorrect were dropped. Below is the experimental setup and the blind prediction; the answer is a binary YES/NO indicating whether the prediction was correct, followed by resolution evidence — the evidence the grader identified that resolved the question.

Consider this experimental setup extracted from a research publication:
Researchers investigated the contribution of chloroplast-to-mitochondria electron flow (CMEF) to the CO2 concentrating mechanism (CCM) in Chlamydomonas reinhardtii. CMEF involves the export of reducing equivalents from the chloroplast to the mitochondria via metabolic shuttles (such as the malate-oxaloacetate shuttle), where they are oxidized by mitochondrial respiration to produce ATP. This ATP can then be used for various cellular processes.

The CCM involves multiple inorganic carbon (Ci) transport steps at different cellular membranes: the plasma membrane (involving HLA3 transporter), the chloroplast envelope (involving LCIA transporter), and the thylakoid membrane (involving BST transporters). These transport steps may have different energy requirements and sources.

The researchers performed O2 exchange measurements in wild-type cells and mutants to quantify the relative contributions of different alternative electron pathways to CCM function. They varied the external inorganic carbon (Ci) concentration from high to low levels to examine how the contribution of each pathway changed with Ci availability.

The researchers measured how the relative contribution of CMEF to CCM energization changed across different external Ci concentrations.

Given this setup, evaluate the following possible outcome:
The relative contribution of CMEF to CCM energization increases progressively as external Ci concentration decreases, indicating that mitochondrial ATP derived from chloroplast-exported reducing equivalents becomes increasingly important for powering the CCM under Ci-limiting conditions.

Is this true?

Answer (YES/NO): YES